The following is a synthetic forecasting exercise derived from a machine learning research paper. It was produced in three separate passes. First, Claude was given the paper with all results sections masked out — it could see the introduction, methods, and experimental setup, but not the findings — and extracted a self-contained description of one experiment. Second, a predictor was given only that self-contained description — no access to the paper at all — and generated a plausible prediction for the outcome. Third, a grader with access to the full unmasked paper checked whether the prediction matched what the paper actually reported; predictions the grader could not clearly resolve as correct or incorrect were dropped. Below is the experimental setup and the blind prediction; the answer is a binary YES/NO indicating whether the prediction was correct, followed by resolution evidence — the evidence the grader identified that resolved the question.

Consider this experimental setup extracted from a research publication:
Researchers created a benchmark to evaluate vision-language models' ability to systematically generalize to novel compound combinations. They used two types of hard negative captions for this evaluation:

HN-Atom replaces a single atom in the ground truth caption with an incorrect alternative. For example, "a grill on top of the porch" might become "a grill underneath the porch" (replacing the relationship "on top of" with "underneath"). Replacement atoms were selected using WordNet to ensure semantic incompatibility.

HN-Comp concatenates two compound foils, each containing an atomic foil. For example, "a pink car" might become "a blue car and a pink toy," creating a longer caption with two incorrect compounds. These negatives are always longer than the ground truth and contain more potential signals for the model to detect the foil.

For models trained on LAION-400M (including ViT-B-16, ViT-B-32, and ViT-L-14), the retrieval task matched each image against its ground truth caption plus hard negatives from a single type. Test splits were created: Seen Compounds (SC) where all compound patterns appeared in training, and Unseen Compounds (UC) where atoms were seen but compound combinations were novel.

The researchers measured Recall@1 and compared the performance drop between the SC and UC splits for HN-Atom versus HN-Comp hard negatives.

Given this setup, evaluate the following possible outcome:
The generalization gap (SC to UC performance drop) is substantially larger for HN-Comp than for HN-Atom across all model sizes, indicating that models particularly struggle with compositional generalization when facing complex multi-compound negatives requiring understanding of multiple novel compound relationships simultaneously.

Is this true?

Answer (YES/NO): NO